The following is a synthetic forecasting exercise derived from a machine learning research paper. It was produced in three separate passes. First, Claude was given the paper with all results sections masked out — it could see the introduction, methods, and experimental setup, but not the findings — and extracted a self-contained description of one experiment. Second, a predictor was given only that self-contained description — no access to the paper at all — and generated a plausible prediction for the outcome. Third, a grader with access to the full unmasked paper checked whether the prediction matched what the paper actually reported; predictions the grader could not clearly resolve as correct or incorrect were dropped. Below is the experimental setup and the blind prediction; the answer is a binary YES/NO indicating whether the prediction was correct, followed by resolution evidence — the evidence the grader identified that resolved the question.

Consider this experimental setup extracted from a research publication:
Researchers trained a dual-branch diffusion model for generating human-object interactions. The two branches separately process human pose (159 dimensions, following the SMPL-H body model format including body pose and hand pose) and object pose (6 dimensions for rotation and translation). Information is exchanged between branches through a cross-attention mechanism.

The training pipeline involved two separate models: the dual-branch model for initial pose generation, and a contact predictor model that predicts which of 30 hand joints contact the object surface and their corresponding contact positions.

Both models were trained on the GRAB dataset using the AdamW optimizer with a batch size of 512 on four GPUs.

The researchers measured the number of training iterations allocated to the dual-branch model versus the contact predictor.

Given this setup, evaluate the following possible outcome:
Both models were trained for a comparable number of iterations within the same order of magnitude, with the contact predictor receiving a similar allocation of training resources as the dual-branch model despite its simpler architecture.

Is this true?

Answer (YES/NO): YES